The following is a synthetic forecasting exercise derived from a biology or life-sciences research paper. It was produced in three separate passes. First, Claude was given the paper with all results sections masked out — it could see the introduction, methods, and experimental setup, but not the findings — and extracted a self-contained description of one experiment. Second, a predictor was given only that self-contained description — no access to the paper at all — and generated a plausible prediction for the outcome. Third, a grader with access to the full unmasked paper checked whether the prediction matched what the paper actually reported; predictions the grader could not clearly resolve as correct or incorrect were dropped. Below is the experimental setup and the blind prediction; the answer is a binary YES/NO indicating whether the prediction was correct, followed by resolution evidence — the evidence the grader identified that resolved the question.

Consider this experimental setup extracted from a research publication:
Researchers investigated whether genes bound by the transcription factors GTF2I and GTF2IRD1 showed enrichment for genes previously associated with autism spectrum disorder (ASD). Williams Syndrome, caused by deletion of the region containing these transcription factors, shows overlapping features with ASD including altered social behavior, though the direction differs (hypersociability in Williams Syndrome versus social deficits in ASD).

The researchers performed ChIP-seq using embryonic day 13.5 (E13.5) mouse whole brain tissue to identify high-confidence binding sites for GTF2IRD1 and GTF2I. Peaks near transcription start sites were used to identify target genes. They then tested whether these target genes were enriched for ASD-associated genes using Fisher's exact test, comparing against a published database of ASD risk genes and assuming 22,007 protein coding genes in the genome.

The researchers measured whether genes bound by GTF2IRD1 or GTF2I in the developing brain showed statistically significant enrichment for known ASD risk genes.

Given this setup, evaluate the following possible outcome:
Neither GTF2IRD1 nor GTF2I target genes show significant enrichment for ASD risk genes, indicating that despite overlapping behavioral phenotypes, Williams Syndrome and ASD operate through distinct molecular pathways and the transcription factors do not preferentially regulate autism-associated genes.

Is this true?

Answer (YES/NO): NO